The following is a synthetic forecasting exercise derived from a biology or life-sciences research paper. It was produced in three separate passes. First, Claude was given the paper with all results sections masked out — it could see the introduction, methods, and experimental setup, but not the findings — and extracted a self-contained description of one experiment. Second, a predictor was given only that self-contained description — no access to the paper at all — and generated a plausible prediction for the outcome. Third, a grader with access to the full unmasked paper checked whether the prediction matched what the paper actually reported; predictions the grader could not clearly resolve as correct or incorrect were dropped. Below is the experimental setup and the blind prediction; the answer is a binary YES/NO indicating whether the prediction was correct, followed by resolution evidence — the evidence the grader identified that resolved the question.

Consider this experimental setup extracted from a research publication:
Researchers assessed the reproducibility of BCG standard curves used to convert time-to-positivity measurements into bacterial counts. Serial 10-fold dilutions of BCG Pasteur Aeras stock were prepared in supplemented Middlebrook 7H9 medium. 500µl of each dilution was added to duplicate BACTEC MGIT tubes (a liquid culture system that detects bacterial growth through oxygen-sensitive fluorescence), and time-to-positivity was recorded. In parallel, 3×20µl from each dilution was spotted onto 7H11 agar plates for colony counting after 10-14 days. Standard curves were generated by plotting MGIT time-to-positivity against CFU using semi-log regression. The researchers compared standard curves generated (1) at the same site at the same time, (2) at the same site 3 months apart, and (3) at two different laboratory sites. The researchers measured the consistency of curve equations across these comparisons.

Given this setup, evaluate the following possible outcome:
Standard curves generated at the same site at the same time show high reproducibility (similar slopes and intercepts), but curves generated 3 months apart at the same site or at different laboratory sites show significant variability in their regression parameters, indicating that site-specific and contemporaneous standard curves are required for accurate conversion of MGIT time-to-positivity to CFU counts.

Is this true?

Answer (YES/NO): NO